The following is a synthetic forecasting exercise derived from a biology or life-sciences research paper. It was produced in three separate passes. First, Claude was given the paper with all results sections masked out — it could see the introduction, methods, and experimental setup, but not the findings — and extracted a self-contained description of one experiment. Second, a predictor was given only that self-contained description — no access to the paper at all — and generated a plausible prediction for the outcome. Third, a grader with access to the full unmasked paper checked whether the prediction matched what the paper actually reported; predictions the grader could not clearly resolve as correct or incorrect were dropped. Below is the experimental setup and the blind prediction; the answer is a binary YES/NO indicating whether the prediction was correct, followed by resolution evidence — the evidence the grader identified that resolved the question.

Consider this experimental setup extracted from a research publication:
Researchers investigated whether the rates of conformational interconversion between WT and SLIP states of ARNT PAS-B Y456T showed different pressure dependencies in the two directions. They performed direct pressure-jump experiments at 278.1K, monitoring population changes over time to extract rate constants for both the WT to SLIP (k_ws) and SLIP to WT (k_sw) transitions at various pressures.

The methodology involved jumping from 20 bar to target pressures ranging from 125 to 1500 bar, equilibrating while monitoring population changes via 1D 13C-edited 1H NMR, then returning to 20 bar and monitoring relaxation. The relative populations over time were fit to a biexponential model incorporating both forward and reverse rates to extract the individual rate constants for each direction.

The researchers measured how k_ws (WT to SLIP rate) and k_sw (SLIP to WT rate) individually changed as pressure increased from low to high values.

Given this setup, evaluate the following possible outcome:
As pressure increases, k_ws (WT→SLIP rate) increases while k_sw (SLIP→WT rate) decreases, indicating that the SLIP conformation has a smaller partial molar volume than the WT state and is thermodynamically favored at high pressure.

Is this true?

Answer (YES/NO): NO